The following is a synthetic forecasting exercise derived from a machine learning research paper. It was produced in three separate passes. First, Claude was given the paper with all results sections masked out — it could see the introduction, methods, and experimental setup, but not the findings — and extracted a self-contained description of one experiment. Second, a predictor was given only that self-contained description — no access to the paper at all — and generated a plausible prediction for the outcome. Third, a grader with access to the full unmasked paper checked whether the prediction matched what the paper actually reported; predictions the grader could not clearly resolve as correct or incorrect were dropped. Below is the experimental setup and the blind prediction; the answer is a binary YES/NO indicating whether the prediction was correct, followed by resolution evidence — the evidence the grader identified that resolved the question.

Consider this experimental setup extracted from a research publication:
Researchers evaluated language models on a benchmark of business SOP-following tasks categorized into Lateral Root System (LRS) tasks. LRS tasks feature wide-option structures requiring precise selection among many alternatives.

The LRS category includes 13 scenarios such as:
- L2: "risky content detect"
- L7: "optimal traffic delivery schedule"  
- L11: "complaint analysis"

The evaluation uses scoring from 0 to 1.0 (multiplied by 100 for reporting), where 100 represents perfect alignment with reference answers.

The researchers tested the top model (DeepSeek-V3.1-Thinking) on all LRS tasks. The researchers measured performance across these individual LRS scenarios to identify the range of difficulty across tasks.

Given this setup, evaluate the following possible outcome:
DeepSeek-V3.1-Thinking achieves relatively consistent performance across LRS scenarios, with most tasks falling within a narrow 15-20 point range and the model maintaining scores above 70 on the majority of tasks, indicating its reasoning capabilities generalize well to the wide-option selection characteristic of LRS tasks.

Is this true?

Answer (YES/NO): NO